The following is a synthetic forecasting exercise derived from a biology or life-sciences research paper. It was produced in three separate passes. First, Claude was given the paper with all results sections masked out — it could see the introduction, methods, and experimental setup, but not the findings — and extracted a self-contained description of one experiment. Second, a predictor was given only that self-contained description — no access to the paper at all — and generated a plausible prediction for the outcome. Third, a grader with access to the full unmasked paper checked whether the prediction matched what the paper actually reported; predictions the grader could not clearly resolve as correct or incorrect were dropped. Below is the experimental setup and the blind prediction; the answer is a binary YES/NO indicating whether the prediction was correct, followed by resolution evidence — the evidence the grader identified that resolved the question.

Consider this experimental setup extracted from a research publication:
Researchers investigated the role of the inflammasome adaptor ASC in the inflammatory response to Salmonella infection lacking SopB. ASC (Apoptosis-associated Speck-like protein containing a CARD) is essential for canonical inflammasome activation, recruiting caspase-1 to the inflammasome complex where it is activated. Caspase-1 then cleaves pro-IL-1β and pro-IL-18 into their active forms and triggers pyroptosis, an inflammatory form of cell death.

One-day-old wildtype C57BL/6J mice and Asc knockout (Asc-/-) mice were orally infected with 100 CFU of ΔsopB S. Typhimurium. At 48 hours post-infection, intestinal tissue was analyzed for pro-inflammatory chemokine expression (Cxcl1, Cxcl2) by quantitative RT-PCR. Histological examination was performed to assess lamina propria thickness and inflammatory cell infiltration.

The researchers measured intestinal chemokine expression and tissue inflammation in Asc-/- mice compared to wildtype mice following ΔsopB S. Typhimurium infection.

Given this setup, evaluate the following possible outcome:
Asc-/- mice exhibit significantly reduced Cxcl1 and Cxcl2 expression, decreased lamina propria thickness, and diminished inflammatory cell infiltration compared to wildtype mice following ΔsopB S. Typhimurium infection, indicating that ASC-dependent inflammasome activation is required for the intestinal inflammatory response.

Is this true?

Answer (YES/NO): NO